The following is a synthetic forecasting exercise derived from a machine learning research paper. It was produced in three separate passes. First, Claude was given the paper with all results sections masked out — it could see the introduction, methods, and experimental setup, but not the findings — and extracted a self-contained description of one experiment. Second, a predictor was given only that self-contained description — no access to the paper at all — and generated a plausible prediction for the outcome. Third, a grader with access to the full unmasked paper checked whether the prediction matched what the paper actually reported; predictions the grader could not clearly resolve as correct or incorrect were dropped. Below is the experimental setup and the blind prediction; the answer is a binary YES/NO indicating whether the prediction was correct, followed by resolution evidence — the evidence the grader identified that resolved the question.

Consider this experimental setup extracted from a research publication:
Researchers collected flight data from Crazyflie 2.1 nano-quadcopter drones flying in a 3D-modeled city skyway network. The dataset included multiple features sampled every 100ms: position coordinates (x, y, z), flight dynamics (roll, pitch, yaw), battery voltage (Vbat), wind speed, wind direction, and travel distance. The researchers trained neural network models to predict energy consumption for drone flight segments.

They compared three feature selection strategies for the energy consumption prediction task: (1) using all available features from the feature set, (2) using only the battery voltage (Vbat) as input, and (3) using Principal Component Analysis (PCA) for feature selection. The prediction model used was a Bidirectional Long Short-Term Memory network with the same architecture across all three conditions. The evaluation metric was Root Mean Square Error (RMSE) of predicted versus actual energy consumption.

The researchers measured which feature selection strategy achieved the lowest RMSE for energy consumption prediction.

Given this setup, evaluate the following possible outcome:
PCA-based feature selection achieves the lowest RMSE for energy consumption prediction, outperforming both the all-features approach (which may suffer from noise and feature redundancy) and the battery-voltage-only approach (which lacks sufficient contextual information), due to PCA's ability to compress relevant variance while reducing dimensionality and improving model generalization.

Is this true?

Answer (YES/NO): NO